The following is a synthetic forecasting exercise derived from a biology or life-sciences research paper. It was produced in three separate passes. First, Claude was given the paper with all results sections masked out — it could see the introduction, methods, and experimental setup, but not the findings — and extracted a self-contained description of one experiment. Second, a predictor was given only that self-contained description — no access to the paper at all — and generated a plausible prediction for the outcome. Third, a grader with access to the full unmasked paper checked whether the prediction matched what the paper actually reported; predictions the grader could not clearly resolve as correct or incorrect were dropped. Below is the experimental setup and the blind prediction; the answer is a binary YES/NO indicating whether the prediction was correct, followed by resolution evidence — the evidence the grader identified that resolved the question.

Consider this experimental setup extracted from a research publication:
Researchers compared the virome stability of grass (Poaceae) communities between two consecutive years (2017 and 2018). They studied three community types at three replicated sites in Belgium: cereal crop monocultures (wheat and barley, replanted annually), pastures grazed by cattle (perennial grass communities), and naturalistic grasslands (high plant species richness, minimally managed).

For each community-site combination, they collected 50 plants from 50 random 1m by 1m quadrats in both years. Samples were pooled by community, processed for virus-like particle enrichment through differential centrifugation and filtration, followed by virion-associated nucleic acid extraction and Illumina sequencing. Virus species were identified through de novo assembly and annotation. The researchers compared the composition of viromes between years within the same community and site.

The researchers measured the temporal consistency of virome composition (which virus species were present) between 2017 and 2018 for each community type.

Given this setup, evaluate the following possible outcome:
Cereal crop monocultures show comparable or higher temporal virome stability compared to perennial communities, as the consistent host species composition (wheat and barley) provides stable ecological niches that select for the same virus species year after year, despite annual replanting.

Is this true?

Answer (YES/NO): NO